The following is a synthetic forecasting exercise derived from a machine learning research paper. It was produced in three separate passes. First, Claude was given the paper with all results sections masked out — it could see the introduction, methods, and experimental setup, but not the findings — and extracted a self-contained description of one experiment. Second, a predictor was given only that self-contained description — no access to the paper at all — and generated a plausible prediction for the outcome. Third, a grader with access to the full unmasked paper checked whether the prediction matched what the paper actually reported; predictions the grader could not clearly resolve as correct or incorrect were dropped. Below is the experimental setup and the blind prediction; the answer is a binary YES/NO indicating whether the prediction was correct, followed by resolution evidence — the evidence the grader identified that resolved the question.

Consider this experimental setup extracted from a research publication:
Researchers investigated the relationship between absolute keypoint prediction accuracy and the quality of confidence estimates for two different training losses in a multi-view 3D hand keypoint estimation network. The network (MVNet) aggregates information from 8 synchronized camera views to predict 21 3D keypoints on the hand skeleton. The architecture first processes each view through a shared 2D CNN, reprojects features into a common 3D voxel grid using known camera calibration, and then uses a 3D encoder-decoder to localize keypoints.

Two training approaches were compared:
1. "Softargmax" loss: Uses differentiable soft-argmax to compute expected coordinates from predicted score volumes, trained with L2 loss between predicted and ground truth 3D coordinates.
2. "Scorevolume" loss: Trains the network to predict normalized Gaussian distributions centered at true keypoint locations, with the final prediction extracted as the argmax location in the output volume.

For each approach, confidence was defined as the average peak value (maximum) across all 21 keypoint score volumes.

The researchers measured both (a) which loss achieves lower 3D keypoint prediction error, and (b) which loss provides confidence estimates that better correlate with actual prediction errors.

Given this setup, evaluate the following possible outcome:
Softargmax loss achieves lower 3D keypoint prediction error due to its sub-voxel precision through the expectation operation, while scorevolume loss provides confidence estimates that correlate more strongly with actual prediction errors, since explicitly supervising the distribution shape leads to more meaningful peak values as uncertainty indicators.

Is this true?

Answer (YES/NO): YES